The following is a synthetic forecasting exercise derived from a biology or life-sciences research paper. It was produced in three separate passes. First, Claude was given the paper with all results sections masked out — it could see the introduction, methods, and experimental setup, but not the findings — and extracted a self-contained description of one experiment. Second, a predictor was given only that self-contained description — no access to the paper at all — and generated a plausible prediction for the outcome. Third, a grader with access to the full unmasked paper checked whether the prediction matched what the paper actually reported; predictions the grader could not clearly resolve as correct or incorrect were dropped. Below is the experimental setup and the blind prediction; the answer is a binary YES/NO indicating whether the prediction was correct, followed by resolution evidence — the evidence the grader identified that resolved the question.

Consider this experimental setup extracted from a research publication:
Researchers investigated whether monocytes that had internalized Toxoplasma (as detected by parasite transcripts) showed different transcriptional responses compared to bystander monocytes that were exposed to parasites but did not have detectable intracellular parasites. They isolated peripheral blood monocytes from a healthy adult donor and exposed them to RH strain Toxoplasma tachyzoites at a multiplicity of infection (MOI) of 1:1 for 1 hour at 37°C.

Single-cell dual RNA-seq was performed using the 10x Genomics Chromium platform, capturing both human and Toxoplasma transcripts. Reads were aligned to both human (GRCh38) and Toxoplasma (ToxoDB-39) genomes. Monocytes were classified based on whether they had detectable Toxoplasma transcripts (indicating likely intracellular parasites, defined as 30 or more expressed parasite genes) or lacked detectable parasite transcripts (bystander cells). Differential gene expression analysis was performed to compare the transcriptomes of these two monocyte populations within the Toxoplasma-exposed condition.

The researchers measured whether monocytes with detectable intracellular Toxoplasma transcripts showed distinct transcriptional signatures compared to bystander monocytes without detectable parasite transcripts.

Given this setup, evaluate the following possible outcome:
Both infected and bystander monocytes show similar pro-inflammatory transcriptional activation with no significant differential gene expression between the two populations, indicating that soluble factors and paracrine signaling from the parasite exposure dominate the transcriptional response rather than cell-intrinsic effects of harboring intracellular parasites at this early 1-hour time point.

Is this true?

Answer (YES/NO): NO